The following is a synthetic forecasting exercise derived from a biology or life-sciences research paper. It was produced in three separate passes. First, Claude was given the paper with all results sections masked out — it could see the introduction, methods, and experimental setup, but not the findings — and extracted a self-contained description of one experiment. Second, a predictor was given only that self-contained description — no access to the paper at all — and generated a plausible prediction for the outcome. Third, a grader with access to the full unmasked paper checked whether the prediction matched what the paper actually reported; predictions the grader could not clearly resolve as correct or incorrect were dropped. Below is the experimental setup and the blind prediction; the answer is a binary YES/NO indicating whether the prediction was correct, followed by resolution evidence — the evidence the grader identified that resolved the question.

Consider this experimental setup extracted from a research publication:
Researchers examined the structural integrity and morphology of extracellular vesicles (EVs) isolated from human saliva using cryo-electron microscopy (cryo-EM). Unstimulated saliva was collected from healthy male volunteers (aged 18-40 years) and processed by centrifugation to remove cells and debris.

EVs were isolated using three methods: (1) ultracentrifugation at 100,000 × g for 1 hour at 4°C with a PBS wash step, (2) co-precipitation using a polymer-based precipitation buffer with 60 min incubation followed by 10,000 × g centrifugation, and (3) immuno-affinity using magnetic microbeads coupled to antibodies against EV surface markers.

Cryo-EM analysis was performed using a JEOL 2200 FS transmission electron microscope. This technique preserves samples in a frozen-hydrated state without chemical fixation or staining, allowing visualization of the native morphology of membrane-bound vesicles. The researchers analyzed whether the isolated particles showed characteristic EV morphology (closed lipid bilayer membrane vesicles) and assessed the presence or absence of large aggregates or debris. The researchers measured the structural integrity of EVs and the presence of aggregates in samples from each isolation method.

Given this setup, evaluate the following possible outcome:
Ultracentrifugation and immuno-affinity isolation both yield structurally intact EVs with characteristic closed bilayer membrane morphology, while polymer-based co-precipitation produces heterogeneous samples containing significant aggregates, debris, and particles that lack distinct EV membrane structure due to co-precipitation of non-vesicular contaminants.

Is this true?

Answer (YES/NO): NO